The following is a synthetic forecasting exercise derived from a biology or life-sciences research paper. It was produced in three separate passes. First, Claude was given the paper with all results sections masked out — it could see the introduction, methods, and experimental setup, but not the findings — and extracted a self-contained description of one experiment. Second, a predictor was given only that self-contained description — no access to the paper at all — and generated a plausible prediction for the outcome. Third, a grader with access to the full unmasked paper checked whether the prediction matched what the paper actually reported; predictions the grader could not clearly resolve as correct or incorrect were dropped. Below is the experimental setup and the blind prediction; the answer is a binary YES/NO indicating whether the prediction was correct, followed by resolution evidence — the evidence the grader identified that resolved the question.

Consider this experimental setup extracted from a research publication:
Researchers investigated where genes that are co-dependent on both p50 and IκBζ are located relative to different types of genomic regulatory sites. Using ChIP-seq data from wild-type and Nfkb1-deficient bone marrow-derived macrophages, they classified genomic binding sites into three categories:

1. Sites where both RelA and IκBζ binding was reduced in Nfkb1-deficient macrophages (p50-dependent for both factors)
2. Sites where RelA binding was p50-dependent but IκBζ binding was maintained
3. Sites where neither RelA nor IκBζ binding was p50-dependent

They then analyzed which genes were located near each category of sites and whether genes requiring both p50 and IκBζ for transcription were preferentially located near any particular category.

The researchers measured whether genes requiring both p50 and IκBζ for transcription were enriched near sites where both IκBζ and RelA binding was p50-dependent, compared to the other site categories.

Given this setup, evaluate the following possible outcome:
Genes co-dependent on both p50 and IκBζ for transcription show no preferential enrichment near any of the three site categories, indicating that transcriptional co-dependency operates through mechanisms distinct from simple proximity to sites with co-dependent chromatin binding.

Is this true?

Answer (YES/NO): NO